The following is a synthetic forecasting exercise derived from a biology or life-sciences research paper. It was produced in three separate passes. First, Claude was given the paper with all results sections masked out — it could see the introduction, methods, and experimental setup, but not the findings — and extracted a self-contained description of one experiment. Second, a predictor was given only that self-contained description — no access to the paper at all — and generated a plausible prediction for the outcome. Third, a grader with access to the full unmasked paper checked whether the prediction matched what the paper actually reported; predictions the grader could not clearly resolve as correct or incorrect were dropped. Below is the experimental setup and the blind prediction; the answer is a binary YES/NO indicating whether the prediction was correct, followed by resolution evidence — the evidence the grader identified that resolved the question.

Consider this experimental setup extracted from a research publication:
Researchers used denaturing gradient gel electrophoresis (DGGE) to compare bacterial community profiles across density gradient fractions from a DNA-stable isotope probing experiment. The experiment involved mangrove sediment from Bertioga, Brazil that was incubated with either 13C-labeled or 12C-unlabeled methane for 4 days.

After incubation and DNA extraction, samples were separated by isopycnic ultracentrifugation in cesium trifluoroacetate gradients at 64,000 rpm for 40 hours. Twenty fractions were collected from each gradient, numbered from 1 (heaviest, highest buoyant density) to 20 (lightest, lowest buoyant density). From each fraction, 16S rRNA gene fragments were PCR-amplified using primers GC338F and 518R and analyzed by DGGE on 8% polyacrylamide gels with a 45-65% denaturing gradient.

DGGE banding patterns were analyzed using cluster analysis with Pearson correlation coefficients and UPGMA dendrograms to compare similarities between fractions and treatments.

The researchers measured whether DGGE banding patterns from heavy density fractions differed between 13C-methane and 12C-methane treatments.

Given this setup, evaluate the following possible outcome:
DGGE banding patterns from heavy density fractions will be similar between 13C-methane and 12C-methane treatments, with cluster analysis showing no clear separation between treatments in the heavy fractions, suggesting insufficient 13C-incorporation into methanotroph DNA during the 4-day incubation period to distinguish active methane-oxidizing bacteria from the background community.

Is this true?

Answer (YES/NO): NO